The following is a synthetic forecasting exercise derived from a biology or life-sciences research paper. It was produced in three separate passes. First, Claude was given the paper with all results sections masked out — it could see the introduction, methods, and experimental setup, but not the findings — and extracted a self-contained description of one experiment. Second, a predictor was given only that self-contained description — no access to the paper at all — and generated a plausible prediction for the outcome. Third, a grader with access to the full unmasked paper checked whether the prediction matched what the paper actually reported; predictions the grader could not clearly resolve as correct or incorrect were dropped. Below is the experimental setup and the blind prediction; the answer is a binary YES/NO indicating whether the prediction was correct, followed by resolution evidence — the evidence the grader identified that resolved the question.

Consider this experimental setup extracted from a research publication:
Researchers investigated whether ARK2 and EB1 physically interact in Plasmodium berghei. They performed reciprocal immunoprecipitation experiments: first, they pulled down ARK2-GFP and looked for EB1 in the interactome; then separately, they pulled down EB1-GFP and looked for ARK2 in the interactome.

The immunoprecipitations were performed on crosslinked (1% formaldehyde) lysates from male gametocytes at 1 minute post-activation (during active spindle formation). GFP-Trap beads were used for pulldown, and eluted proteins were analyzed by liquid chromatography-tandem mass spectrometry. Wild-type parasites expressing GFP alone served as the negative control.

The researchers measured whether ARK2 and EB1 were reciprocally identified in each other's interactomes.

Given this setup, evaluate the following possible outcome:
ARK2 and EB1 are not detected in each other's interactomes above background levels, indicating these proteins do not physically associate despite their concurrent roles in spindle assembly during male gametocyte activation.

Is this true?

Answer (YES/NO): NO